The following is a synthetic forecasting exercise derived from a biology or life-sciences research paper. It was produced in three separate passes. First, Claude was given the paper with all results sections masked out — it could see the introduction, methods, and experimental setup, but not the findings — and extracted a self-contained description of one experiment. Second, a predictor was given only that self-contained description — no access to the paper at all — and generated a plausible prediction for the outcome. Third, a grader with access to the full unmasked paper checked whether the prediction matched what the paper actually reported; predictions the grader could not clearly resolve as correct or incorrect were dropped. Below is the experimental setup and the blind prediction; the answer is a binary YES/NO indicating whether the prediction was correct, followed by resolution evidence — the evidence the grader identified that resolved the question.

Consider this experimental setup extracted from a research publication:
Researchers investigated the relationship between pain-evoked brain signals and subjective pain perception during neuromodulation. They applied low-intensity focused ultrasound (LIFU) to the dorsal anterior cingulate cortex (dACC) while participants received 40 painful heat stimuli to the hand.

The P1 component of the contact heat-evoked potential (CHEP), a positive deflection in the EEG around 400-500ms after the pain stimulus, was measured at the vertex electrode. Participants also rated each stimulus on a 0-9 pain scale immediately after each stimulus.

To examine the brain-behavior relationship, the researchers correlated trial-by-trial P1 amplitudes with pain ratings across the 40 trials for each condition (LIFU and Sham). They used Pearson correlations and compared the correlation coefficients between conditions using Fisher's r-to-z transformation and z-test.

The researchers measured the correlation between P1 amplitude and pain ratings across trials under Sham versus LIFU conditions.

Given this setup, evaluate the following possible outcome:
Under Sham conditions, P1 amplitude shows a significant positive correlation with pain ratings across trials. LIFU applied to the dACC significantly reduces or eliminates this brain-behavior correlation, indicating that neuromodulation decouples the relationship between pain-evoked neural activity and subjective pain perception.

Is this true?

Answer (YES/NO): NO